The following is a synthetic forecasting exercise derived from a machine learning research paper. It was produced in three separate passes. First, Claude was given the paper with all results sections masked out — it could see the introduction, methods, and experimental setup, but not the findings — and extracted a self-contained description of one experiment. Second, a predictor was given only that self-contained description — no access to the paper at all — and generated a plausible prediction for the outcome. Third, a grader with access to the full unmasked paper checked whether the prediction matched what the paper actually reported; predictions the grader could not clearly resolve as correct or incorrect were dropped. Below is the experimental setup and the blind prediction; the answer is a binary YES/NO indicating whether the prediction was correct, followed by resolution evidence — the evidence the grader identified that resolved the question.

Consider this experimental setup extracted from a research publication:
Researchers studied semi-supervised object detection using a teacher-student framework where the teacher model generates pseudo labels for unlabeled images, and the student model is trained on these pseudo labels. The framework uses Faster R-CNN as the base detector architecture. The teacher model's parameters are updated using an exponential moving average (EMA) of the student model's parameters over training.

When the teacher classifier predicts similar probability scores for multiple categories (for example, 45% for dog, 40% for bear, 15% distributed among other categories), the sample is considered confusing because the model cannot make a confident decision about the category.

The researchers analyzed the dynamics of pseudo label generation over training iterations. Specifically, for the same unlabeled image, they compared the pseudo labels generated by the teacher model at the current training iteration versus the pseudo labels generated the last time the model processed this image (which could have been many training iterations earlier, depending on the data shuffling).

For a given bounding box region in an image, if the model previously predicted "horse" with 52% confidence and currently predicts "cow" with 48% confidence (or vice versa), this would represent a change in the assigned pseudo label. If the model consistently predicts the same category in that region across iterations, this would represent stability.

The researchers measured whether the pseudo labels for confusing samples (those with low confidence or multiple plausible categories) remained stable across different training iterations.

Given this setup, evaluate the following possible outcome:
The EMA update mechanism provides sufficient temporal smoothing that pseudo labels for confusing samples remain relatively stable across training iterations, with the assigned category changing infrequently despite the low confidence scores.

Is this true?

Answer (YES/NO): NO